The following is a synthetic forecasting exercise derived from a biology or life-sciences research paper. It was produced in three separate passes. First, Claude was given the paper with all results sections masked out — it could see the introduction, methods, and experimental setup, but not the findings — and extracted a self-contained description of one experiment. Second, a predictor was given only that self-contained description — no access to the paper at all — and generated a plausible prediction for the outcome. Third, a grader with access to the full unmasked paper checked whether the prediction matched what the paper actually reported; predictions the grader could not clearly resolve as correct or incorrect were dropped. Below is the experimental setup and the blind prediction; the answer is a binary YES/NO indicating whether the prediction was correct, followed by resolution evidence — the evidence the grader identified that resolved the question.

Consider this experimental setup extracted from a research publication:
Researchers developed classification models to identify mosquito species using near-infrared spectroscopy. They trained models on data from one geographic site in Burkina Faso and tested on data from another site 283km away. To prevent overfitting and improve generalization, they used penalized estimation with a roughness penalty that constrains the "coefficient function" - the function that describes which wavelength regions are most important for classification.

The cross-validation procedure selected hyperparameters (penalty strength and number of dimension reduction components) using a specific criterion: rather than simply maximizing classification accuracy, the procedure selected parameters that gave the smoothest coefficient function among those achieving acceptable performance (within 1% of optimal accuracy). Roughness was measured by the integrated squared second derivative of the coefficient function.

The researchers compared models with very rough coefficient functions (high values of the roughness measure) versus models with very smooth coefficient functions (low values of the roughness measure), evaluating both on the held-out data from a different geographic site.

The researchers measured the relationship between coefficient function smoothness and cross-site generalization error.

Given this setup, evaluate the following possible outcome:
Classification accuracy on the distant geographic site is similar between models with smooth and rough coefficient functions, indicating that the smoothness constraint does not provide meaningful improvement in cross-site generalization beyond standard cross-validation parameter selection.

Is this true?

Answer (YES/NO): NO